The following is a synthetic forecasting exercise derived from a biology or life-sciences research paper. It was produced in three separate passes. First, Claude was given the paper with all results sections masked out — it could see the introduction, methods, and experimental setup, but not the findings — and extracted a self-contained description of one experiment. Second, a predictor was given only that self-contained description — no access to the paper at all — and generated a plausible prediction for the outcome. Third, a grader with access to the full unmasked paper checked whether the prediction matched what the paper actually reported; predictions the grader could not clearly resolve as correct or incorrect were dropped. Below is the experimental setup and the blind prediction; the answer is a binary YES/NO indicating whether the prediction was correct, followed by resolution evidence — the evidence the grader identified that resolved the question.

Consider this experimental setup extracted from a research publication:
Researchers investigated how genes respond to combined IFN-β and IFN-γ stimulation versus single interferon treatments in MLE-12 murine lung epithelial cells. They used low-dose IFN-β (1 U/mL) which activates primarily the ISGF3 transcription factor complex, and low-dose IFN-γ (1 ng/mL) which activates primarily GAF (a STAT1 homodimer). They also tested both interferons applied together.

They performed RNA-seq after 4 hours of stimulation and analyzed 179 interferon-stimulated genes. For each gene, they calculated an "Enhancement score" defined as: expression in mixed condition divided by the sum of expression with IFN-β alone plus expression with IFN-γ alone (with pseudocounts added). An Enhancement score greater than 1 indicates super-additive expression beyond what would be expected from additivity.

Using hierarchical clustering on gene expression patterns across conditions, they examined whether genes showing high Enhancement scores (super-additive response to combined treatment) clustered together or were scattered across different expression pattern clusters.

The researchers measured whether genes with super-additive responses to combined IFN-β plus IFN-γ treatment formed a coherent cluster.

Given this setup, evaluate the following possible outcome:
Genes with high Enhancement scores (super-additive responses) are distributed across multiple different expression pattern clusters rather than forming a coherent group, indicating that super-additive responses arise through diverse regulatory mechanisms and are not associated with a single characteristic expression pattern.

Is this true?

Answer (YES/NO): NO